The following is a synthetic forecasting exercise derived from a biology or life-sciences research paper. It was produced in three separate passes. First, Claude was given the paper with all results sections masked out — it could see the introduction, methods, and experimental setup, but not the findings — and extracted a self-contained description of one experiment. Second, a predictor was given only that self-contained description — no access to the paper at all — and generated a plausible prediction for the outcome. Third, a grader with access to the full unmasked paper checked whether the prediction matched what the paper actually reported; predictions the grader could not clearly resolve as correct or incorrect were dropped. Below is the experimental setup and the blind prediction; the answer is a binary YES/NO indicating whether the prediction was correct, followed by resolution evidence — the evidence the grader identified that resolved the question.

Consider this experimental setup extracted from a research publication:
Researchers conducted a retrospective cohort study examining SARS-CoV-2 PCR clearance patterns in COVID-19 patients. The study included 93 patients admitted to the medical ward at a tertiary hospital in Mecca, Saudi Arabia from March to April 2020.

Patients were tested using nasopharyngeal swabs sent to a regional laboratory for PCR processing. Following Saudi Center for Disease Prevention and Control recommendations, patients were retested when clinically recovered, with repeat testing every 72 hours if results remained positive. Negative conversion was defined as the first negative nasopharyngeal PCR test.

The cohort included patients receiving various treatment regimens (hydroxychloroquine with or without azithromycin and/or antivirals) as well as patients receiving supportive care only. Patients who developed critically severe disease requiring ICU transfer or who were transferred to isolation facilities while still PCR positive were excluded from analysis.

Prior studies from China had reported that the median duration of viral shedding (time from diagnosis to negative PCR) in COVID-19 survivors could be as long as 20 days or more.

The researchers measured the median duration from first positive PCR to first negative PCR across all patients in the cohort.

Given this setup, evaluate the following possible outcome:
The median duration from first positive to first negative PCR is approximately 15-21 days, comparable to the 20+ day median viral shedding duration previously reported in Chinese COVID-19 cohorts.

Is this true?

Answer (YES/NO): NO